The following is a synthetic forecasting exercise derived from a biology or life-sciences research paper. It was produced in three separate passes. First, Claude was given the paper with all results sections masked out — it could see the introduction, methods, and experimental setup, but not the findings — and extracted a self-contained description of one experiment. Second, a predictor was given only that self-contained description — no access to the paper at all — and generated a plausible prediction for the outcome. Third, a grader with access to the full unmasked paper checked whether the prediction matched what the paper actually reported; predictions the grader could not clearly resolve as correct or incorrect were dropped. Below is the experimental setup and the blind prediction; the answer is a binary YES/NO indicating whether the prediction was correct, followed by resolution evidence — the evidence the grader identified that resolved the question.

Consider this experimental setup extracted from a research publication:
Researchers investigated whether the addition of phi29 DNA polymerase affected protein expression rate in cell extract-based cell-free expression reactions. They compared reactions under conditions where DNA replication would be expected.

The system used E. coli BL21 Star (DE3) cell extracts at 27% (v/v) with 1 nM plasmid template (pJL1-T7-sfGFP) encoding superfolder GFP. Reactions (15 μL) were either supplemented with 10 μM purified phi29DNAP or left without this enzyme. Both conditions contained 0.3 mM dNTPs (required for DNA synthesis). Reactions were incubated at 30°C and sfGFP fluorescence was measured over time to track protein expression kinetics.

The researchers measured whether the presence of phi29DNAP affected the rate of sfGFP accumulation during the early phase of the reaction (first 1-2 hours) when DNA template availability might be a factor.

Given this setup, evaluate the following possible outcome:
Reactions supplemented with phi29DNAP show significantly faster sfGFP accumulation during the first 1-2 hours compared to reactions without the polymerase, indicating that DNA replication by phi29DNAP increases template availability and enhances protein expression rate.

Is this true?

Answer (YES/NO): YES